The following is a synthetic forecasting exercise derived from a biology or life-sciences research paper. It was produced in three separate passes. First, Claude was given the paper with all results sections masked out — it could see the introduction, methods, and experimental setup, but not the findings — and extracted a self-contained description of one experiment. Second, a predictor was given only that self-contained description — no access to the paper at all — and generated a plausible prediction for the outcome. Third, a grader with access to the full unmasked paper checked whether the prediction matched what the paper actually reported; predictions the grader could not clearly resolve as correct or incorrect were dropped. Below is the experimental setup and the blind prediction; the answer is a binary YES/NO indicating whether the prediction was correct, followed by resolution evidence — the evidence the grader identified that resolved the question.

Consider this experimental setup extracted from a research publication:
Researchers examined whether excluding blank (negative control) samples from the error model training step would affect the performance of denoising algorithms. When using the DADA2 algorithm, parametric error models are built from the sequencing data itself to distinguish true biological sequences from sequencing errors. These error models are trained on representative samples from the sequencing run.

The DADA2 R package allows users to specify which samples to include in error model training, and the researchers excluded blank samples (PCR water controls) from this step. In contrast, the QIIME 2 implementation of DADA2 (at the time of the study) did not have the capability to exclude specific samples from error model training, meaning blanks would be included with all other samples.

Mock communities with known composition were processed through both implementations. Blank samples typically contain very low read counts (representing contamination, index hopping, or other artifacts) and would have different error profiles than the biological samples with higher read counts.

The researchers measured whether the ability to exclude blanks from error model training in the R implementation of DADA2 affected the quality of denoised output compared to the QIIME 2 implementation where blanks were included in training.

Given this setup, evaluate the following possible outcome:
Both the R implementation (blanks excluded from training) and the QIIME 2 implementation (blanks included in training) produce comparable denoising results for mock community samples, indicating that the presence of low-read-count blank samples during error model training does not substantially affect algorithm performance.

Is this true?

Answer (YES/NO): YES